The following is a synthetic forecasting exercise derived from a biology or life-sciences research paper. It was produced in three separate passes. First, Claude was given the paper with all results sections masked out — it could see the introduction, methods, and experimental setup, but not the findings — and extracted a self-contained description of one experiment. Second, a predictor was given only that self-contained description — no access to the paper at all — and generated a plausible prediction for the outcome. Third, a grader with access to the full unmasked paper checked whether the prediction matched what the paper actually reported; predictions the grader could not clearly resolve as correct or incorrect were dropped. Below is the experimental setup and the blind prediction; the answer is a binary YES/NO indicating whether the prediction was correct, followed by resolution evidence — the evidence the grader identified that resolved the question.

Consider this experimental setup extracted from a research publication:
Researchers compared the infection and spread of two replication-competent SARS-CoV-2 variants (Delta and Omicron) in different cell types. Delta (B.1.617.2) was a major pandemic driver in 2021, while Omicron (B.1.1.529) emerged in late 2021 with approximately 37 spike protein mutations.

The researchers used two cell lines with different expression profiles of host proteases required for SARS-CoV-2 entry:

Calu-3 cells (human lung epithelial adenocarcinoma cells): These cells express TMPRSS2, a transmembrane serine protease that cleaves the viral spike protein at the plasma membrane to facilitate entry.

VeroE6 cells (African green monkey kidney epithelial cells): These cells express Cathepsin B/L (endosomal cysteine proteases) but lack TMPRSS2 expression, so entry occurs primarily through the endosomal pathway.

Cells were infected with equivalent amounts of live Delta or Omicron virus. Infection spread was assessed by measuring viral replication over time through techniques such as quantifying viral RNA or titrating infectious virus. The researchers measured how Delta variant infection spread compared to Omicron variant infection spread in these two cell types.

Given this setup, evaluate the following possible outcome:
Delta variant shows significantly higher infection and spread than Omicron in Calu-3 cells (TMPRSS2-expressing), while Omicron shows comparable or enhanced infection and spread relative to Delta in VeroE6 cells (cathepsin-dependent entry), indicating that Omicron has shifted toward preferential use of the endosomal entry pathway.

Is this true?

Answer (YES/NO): YES